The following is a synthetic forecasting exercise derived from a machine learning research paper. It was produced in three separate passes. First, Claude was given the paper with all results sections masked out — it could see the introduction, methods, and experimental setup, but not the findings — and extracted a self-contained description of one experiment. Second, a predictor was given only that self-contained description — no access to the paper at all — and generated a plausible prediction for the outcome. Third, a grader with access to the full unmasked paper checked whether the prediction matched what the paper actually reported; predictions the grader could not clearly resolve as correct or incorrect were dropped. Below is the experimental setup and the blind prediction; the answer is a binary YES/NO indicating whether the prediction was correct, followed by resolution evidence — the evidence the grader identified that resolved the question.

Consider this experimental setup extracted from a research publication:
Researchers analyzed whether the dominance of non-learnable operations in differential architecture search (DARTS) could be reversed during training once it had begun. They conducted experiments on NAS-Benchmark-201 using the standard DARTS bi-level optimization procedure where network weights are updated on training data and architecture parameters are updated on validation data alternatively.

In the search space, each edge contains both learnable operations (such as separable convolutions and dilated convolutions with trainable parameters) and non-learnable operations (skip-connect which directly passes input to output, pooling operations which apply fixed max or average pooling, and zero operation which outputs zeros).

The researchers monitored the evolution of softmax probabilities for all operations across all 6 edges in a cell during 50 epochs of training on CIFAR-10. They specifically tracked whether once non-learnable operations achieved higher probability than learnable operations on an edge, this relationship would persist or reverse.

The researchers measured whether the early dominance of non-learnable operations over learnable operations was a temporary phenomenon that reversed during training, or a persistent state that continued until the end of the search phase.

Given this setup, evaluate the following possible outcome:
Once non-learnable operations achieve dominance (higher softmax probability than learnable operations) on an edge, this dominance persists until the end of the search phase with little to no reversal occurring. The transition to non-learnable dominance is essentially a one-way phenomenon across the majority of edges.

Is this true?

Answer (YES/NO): YES